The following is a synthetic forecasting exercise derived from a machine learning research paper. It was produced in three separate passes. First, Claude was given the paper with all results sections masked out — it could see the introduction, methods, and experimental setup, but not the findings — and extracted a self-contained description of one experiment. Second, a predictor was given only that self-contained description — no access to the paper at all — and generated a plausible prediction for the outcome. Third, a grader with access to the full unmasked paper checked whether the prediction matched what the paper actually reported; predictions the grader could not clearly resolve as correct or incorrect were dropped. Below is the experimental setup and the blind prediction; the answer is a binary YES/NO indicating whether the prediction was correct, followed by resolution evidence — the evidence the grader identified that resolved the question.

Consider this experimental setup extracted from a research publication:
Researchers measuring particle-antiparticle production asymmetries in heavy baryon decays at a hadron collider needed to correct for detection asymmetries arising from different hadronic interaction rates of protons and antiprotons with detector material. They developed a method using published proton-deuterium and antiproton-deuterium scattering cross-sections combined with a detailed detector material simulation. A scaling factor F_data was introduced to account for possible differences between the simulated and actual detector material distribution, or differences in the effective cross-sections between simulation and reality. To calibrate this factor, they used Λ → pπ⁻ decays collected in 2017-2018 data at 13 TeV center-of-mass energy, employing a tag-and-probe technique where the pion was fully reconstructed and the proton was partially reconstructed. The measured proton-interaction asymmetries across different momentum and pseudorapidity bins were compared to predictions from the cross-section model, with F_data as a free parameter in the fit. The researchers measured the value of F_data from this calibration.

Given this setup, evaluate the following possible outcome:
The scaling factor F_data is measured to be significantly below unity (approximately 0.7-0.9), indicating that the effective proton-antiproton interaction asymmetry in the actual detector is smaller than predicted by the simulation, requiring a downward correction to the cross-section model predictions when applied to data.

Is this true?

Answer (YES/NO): NO